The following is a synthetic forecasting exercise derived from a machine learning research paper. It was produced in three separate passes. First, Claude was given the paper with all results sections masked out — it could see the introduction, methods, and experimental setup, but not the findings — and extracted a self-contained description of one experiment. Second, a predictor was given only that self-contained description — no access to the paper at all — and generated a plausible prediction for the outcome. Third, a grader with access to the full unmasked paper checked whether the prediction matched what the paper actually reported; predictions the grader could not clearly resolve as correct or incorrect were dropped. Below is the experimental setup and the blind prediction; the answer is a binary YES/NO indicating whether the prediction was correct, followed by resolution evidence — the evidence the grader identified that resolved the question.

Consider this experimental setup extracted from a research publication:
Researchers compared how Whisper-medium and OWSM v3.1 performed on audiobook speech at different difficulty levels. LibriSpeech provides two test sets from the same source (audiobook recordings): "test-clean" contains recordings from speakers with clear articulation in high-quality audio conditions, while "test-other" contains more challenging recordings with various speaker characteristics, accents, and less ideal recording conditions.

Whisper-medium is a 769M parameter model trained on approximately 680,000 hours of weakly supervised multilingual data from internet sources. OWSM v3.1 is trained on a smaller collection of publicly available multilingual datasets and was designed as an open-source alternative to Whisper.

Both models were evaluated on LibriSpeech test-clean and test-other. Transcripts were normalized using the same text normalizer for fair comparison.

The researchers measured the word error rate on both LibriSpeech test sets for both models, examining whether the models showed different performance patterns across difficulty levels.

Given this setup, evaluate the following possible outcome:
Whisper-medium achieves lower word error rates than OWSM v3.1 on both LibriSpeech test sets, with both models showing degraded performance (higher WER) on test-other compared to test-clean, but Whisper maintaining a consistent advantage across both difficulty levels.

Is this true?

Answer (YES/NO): NO